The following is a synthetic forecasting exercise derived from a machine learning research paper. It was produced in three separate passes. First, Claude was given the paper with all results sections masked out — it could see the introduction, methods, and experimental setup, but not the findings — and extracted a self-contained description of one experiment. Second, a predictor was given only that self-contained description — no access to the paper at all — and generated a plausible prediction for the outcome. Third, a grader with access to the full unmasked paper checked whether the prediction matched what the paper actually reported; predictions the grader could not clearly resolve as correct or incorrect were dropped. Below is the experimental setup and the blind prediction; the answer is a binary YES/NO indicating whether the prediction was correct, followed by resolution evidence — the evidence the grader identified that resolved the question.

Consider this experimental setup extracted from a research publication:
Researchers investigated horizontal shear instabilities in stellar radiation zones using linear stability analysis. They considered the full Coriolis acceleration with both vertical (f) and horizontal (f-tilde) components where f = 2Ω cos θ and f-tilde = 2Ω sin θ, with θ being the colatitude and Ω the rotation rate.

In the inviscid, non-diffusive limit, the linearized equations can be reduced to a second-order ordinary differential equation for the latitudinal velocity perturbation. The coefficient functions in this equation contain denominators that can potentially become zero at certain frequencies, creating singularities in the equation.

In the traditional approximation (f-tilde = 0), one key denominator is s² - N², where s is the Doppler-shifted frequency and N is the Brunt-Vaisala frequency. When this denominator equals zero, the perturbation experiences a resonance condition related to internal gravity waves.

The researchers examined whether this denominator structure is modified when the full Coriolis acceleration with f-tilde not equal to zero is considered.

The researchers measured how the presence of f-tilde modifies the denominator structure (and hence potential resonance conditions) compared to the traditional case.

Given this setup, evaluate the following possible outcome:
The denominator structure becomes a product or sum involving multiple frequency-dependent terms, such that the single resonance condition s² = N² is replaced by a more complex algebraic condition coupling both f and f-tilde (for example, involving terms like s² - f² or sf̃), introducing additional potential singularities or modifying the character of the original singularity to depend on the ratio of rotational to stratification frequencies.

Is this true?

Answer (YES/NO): NO